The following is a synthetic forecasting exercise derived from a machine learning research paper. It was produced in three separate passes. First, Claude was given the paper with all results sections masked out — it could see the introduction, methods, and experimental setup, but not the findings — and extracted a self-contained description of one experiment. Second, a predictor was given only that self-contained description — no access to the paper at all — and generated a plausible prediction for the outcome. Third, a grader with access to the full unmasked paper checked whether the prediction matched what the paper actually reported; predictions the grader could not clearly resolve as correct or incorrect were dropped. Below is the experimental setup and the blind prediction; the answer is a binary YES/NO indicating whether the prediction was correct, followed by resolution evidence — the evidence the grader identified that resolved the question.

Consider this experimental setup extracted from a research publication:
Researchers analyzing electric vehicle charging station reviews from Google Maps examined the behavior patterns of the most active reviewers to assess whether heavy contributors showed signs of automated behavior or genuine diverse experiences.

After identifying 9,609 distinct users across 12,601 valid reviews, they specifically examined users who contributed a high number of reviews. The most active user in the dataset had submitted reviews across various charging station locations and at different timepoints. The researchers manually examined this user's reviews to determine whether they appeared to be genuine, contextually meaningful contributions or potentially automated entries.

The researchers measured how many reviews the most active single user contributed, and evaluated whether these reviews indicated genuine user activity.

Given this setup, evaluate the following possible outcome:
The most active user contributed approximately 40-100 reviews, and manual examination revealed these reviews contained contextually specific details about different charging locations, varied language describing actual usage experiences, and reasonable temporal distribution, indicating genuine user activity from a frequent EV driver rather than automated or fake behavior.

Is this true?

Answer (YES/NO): YES